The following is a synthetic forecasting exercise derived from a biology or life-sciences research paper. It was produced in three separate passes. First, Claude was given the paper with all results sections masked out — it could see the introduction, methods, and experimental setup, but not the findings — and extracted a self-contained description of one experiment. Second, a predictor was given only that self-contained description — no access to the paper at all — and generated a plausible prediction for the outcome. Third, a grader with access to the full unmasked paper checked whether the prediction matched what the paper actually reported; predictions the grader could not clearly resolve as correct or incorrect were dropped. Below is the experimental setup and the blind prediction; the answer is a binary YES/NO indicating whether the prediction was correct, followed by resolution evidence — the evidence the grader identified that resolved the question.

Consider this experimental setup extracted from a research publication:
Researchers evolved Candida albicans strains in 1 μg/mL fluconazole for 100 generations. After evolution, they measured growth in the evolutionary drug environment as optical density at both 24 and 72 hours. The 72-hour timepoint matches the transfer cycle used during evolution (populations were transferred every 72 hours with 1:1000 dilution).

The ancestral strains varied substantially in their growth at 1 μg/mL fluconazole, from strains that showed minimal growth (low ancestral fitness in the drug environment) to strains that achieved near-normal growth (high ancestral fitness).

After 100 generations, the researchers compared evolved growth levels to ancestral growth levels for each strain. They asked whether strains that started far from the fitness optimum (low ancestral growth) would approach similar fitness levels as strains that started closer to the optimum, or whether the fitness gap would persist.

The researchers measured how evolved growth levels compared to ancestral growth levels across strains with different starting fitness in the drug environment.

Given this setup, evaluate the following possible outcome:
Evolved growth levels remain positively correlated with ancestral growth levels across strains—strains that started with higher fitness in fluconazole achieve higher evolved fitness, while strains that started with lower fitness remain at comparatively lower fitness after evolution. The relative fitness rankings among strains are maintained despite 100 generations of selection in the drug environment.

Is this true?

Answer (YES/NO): NO